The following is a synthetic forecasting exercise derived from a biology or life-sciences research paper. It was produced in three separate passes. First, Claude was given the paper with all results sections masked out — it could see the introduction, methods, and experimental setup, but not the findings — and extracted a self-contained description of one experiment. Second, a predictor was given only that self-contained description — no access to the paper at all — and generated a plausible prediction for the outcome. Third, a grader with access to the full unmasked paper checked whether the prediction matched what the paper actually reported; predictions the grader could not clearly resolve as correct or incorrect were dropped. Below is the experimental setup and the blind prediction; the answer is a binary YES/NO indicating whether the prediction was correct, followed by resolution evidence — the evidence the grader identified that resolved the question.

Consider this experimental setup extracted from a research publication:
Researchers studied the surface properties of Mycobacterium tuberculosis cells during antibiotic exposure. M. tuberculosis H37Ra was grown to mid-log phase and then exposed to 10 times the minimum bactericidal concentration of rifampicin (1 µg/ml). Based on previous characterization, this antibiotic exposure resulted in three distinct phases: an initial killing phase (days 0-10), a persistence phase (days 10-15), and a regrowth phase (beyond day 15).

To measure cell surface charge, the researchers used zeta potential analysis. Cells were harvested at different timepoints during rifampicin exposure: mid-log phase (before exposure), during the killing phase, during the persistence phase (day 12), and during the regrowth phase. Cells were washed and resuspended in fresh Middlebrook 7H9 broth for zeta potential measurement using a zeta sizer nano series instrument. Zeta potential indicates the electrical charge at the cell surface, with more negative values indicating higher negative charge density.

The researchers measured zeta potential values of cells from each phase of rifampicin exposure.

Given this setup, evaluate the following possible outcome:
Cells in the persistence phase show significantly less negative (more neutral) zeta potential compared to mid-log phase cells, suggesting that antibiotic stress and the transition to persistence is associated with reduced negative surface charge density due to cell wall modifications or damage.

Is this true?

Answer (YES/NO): NO